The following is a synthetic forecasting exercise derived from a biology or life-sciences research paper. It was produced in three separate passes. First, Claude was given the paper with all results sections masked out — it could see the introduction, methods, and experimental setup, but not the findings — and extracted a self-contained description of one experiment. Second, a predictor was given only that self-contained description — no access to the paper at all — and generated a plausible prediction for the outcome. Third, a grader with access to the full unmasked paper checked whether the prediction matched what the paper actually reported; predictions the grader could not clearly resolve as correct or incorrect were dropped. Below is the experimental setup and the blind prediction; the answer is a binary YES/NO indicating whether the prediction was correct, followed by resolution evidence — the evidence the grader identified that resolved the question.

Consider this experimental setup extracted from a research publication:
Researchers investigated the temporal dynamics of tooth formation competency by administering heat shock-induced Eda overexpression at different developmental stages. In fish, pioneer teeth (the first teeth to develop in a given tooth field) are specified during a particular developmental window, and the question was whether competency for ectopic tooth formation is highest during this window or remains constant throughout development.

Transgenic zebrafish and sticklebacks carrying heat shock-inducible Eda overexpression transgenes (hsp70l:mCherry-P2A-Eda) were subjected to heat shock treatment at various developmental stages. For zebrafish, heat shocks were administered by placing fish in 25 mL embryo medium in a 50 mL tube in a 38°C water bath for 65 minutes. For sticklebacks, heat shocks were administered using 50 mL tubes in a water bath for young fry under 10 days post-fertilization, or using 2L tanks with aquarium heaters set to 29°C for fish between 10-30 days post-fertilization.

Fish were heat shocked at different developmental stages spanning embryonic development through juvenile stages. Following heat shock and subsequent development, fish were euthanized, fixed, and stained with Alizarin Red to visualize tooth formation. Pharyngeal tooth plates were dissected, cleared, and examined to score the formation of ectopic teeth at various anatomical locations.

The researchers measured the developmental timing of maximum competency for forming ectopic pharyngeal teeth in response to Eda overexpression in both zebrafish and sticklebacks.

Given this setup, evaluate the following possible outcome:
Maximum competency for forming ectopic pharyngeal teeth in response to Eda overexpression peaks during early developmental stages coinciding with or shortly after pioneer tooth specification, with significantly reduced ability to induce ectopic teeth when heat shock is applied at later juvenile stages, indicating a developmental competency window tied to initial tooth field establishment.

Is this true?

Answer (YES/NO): YES